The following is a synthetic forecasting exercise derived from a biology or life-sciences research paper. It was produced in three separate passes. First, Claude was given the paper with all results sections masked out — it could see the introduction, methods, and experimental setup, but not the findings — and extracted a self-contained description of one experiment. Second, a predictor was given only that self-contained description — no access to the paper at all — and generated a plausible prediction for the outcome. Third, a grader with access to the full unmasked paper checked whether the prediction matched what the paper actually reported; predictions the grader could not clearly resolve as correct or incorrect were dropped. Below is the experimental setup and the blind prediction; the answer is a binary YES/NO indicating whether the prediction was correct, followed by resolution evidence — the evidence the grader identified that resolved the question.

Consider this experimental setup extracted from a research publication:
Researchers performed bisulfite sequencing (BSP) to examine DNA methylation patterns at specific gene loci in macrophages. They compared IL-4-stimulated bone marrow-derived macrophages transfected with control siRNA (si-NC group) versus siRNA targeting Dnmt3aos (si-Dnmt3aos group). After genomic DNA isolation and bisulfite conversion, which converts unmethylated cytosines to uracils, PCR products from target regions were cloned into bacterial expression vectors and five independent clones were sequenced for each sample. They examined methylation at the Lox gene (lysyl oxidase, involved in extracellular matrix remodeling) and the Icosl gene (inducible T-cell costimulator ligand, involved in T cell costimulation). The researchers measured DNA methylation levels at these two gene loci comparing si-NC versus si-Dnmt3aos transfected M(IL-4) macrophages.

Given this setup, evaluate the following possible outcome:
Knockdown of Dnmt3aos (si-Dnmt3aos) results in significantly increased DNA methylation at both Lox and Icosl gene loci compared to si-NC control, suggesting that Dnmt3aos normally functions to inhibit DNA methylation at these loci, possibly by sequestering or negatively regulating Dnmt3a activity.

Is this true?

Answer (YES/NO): NO